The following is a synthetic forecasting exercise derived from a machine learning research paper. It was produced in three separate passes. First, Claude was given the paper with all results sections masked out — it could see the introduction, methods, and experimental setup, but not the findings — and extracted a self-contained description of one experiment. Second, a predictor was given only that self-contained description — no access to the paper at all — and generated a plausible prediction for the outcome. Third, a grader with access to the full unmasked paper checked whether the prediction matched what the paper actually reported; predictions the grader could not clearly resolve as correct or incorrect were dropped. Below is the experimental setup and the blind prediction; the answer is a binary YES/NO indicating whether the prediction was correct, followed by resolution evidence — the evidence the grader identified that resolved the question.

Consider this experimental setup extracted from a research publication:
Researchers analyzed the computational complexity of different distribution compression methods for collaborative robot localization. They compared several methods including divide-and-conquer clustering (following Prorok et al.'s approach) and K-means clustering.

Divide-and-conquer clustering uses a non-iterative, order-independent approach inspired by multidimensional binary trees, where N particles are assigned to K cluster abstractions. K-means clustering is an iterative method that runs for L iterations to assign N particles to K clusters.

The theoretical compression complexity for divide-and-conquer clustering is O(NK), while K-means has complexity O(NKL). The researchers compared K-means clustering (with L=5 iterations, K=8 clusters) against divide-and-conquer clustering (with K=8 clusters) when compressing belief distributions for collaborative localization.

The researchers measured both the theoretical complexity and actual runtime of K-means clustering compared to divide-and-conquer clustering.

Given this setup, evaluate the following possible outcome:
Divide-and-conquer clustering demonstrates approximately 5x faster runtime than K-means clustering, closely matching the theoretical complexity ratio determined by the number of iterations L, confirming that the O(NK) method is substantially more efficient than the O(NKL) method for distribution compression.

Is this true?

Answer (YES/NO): NO